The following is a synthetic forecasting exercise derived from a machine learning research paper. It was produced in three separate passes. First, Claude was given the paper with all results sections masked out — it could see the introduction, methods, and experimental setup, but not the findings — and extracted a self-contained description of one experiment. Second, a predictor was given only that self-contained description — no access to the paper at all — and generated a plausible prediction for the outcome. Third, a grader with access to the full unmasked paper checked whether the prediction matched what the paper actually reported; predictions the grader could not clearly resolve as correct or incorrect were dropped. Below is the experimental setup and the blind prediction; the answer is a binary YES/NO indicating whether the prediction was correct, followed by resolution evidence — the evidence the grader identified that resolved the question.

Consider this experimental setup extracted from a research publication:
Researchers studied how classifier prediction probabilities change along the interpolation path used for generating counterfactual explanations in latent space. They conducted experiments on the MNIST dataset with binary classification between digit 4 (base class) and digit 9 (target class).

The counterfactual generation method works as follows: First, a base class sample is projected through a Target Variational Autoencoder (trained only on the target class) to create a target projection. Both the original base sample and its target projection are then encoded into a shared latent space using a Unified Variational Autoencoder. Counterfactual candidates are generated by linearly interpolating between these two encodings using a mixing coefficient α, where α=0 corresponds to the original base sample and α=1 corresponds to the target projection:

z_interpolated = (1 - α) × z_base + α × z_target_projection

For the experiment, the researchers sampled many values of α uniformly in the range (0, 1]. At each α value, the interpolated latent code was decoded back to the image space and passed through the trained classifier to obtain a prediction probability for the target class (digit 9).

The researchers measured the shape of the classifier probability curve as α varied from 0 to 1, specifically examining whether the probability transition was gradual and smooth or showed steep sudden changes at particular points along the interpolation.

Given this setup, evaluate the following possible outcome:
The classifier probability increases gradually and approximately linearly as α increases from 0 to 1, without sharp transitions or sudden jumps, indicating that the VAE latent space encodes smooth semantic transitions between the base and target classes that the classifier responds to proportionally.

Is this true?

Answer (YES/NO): NO